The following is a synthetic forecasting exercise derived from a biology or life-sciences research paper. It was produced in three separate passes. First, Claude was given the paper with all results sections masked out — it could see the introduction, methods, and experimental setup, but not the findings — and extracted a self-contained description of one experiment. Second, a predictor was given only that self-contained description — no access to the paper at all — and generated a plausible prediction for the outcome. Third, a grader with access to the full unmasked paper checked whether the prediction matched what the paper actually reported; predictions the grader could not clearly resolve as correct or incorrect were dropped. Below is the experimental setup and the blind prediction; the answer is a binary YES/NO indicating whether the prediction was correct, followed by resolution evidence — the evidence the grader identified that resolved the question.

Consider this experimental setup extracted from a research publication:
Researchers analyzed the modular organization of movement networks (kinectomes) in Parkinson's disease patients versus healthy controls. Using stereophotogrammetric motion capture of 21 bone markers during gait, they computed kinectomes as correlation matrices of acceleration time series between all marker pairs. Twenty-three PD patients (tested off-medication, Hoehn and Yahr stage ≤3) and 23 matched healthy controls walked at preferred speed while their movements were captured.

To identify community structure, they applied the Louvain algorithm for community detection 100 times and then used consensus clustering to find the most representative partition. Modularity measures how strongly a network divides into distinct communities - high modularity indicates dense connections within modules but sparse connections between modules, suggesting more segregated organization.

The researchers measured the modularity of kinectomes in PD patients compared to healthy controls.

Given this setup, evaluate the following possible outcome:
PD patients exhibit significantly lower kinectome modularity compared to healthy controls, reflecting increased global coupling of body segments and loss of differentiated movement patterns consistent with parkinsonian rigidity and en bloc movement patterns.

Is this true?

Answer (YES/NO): NO